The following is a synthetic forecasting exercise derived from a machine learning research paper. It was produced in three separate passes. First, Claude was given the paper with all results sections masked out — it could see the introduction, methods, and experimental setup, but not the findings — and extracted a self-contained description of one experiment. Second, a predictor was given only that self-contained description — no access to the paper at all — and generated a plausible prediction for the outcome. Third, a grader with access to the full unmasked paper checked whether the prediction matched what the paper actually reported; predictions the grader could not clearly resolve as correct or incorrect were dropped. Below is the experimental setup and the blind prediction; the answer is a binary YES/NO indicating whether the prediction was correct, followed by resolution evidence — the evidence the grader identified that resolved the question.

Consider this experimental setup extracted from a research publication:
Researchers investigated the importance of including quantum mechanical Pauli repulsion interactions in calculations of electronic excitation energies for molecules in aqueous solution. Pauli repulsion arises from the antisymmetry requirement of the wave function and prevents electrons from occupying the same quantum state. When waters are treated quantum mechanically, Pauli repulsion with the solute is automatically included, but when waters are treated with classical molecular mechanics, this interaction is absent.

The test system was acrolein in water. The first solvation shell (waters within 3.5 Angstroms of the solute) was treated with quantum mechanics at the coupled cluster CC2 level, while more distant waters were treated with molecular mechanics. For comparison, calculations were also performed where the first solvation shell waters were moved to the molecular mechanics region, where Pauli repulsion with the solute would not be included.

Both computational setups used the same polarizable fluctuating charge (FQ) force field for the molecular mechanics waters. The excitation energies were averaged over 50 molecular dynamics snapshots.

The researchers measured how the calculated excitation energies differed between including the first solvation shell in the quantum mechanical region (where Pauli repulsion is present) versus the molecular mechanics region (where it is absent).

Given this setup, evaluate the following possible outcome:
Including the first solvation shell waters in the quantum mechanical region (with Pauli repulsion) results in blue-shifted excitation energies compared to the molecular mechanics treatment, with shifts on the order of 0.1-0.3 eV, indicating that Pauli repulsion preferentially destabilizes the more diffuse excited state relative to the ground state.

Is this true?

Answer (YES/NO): NO